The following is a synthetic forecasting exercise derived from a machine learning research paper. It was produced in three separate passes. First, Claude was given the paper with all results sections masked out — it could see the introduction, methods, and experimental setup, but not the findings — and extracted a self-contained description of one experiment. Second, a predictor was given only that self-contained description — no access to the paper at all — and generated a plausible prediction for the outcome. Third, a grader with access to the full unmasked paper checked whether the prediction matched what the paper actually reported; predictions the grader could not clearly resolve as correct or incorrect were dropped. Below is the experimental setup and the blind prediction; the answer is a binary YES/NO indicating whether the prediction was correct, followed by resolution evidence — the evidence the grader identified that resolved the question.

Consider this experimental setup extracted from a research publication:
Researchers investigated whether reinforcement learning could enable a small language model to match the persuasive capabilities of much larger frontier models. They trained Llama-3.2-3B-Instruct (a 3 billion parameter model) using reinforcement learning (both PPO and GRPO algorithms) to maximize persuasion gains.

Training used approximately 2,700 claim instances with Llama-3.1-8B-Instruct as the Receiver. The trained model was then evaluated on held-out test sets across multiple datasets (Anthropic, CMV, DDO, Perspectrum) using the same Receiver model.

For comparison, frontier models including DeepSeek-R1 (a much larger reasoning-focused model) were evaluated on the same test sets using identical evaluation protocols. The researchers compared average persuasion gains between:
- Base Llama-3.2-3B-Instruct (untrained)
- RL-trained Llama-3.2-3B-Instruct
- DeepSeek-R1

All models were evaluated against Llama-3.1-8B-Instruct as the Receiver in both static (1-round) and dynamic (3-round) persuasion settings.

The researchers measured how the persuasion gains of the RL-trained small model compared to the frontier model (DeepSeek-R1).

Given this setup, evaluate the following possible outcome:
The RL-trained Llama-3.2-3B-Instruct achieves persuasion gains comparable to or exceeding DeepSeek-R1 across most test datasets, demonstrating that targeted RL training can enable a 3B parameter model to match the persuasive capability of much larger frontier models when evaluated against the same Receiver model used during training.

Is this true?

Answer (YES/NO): NO